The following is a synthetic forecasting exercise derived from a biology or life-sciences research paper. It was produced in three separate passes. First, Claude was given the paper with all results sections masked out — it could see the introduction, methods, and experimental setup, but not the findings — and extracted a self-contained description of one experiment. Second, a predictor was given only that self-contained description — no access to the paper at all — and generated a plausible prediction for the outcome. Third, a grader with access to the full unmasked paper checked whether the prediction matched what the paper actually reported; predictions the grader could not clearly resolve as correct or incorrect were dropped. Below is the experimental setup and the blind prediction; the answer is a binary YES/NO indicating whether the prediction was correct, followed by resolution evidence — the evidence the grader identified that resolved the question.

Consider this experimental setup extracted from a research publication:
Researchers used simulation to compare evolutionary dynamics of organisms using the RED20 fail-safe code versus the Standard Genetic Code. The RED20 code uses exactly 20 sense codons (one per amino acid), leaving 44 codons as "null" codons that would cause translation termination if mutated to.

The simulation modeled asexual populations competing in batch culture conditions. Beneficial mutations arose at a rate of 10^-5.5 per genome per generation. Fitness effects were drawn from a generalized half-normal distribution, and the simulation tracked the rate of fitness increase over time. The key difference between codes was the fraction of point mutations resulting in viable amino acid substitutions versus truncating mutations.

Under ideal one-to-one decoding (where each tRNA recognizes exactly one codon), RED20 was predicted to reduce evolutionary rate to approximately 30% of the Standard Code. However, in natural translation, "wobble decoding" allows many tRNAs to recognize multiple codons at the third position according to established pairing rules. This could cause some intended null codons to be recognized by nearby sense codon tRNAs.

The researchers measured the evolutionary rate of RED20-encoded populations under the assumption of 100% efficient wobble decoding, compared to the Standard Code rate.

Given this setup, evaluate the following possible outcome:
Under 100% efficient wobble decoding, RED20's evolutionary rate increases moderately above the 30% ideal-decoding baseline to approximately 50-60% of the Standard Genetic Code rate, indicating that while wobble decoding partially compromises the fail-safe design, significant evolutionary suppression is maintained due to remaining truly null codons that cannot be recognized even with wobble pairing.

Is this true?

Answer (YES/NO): NO